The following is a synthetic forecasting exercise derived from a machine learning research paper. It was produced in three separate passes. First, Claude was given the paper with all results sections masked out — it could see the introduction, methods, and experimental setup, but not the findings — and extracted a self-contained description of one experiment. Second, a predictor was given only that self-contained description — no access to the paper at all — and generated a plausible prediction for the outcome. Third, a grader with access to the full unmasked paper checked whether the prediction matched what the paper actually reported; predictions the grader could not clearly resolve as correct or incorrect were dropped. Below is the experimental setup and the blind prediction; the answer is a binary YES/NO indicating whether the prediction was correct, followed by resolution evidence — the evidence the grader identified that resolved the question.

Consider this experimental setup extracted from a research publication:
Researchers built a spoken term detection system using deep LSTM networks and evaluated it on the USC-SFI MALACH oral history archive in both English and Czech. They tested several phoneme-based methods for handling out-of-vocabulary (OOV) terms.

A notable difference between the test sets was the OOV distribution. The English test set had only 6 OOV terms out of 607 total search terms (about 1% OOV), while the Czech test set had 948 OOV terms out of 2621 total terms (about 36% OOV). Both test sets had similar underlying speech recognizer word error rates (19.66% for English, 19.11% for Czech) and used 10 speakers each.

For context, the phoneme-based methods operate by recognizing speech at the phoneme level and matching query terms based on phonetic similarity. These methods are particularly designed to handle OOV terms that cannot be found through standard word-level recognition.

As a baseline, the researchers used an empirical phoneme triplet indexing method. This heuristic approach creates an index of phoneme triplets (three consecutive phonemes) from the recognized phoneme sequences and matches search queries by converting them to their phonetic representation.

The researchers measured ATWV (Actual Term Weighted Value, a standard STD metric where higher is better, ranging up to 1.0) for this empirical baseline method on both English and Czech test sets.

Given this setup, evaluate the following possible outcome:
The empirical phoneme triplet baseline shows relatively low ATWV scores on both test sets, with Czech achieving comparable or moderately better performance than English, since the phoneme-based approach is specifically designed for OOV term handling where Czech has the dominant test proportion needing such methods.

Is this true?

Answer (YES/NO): NO